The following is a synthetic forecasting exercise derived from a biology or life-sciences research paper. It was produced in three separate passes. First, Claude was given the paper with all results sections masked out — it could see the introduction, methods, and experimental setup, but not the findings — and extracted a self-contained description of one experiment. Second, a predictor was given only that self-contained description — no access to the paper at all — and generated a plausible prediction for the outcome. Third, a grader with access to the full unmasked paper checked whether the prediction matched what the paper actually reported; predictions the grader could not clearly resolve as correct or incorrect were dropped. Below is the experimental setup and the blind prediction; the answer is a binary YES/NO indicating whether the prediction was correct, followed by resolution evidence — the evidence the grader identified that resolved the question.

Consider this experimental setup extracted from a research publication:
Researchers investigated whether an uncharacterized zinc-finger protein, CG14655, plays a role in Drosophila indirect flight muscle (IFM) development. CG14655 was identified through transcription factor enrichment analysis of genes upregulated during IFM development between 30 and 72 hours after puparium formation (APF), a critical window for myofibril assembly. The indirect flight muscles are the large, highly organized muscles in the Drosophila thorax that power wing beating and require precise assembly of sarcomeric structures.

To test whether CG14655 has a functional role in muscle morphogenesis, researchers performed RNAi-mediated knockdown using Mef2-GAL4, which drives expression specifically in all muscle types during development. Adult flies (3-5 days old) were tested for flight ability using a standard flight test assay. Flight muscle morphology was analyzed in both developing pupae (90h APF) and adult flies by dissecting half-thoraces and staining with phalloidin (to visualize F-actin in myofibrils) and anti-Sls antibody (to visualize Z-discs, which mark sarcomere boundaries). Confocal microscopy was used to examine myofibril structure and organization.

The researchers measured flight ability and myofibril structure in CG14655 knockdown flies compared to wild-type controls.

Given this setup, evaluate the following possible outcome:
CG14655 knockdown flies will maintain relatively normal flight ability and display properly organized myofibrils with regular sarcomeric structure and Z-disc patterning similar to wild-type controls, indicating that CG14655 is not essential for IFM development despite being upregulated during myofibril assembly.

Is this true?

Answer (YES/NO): NO